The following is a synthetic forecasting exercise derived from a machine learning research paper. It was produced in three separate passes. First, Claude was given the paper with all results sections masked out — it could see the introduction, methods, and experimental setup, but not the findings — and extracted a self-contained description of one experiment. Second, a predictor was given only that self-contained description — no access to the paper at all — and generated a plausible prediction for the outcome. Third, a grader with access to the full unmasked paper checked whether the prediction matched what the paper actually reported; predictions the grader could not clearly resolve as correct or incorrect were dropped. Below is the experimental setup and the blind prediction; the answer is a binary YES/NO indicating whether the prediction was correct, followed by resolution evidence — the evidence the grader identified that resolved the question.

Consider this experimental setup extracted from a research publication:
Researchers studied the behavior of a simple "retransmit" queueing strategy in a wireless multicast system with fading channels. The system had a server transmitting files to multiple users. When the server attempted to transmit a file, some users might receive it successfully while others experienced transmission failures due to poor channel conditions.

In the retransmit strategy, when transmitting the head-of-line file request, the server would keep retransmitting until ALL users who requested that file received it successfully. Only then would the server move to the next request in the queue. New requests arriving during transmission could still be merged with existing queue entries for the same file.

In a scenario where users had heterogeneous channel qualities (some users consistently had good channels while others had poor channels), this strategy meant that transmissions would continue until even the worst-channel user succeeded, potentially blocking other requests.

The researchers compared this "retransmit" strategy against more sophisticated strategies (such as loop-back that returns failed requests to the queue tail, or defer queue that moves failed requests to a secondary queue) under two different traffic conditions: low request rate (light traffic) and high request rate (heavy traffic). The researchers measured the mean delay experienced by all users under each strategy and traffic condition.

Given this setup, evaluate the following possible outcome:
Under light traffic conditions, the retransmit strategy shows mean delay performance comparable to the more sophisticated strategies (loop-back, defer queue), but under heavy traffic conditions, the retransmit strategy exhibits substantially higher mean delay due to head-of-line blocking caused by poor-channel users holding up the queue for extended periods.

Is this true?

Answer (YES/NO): NO